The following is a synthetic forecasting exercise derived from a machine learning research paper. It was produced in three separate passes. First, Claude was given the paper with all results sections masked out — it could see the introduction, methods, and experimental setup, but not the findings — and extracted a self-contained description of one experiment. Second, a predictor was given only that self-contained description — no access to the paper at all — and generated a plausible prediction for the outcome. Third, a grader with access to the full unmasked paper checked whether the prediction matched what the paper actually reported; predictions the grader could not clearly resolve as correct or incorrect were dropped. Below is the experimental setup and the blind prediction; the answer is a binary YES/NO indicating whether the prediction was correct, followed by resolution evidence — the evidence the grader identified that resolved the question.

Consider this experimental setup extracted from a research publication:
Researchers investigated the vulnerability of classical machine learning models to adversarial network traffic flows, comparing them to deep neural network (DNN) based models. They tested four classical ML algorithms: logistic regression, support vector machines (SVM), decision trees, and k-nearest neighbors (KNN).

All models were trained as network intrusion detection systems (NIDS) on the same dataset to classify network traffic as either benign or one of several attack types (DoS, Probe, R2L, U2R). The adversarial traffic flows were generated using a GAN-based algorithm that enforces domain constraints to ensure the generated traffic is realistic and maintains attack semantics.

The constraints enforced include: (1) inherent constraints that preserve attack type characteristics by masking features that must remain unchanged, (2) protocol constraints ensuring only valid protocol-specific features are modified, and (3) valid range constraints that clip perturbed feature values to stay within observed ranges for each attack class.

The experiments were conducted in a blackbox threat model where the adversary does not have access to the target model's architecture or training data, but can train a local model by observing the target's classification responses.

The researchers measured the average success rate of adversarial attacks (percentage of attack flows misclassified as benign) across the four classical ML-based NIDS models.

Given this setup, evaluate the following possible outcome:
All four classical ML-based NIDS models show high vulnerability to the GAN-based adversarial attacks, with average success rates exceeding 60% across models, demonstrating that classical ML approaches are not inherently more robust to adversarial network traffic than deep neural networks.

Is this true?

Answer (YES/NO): YES